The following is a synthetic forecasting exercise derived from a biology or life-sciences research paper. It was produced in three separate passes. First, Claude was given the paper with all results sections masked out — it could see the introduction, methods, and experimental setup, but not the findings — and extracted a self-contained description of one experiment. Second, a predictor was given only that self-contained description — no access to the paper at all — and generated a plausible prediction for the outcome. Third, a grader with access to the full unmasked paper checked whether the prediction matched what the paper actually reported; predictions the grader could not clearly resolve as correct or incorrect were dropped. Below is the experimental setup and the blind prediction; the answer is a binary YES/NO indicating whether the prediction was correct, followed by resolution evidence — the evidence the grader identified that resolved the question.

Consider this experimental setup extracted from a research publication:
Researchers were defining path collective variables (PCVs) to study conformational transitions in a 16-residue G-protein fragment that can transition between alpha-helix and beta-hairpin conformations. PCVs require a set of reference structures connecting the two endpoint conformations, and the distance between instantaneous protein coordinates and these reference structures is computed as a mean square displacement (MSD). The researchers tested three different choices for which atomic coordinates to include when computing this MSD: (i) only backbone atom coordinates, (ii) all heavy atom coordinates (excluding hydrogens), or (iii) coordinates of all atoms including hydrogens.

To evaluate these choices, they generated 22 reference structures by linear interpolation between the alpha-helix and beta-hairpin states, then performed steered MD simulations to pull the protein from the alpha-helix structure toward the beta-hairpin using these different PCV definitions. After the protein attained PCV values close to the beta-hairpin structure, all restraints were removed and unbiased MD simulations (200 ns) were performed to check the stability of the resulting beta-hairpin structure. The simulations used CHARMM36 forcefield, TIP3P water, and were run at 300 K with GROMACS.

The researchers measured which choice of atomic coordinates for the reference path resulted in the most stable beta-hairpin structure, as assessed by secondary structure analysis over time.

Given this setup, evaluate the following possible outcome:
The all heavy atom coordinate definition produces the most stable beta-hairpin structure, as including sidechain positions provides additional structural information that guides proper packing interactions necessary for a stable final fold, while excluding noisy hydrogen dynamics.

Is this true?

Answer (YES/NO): NO